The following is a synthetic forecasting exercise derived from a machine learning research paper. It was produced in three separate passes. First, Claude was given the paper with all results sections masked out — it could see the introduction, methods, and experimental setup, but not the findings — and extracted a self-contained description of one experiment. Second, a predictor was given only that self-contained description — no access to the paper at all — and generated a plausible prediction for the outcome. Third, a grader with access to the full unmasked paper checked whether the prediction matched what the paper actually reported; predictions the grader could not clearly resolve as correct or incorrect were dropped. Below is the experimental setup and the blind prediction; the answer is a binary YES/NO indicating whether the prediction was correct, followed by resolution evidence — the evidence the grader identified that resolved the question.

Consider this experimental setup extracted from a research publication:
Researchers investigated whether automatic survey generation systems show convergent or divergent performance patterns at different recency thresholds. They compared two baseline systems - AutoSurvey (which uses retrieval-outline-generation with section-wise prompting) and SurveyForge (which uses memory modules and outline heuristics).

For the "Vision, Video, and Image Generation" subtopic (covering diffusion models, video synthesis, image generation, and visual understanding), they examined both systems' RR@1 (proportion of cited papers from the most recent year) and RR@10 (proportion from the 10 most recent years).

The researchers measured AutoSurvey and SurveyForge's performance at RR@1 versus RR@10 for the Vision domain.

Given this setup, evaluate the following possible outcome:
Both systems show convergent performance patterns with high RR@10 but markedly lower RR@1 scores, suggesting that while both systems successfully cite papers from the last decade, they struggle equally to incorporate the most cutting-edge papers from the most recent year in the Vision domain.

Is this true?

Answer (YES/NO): YES